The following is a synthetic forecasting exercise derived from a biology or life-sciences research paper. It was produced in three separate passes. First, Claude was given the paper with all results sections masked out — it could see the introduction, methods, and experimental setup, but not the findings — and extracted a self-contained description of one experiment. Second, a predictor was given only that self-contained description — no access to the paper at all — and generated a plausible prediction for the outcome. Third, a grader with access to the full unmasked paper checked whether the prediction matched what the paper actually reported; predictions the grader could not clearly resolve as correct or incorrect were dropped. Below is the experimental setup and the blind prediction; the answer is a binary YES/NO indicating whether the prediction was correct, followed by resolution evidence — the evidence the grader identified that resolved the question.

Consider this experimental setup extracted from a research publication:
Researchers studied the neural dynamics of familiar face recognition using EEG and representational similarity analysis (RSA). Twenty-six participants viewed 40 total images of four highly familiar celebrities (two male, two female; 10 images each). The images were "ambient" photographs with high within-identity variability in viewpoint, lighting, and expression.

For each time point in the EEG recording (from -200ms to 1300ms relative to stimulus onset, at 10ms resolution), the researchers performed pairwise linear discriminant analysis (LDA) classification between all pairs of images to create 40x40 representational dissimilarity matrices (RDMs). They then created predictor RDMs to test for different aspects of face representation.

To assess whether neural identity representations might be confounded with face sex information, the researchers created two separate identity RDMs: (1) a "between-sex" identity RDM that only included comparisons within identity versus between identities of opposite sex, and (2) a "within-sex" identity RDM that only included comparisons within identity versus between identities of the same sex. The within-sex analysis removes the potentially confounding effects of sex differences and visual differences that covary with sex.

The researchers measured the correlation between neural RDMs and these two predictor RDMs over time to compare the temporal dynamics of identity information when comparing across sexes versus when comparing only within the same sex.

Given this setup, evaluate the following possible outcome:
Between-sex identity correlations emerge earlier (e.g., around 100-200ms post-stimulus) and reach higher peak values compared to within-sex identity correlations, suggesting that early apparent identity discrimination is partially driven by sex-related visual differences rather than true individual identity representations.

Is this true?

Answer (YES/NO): YES